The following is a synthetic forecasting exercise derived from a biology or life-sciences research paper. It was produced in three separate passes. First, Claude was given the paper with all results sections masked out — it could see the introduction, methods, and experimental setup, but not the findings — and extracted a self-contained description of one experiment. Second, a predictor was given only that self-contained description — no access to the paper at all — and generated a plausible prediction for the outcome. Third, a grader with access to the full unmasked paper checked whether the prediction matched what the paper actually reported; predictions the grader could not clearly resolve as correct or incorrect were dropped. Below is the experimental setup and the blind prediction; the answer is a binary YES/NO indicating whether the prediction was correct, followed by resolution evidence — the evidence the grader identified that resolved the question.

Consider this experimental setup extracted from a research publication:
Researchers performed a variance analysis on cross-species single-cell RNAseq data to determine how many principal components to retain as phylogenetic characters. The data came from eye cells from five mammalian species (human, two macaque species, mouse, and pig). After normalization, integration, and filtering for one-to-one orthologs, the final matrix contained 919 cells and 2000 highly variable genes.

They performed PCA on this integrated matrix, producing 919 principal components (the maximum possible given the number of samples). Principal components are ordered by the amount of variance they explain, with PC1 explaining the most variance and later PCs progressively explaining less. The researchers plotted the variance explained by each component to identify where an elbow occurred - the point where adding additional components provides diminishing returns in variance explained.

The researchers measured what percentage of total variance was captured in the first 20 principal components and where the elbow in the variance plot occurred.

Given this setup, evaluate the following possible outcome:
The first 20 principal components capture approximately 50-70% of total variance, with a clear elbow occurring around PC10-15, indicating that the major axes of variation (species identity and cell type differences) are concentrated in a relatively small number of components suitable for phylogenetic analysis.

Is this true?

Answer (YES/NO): NO